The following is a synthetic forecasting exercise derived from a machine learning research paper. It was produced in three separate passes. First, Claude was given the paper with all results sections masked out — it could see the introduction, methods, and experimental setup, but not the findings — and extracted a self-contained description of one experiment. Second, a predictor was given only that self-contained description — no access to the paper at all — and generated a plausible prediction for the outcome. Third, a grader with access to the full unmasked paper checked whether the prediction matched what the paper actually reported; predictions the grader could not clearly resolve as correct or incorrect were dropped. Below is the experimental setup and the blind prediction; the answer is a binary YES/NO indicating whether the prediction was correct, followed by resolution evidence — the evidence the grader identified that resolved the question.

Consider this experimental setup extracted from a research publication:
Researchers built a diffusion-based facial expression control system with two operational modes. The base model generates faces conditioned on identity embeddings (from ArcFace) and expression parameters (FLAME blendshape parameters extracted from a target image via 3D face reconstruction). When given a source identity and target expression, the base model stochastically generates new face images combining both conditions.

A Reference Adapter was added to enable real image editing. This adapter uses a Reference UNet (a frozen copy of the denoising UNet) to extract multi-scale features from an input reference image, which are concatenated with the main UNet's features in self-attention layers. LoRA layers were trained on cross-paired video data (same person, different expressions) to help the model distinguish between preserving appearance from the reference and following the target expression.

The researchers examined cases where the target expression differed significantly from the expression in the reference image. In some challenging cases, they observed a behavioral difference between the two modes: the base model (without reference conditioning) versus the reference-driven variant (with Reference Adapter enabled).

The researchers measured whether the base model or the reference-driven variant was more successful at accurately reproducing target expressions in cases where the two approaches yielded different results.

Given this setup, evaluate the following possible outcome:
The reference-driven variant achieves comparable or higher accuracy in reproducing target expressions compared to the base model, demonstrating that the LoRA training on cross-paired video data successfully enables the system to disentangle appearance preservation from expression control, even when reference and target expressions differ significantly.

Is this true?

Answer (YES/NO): NO